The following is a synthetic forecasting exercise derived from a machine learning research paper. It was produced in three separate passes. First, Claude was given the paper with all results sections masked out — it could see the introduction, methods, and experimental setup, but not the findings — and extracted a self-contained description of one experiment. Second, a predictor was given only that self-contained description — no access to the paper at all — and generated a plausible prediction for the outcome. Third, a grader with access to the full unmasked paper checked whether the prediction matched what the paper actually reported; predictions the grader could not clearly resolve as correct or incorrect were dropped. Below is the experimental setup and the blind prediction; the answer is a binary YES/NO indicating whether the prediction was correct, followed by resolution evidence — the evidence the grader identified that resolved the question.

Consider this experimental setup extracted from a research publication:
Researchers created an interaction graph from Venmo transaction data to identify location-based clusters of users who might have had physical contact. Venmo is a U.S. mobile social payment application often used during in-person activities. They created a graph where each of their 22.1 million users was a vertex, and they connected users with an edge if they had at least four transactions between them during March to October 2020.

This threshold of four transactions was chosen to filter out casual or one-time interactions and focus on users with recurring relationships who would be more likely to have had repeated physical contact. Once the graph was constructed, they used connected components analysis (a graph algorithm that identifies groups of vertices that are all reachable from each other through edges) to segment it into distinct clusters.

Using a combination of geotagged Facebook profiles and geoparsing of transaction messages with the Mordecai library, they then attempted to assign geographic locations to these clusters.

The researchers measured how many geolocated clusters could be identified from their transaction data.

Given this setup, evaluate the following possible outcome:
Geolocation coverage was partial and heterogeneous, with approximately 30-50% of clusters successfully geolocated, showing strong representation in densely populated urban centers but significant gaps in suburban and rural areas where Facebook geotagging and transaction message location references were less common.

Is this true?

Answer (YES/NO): NO